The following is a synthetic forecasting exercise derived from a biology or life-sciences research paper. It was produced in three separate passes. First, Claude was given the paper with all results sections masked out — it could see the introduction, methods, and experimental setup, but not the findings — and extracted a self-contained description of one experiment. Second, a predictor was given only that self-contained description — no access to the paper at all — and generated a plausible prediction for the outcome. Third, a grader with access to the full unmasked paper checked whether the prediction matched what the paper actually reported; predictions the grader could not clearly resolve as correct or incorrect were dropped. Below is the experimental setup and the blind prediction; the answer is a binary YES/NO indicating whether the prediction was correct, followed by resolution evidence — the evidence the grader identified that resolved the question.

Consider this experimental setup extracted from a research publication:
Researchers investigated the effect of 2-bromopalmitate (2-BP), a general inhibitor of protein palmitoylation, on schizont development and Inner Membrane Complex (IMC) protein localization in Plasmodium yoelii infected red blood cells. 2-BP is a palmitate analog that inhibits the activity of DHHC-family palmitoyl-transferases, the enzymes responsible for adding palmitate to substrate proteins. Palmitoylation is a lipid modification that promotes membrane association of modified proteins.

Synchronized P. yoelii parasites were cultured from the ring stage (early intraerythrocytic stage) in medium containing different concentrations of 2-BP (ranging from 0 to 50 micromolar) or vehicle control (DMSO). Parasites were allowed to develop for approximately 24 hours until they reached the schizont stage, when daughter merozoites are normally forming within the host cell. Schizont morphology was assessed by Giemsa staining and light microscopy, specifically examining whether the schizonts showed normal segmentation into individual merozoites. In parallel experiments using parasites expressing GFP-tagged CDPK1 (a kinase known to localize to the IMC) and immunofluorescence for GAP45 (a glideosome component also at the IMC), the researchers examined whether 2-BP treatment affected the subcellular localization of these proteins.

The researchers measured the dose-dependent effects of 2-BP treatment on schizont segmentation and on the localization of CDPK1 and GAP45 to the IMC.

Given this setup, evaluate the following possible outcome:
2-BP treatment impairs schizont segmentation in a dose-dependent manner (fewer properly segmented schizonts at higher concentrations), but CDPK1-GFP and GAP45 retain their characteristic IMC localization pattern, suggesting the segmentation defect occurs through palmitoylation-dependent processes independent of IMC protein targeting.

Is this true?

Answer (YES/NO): NO